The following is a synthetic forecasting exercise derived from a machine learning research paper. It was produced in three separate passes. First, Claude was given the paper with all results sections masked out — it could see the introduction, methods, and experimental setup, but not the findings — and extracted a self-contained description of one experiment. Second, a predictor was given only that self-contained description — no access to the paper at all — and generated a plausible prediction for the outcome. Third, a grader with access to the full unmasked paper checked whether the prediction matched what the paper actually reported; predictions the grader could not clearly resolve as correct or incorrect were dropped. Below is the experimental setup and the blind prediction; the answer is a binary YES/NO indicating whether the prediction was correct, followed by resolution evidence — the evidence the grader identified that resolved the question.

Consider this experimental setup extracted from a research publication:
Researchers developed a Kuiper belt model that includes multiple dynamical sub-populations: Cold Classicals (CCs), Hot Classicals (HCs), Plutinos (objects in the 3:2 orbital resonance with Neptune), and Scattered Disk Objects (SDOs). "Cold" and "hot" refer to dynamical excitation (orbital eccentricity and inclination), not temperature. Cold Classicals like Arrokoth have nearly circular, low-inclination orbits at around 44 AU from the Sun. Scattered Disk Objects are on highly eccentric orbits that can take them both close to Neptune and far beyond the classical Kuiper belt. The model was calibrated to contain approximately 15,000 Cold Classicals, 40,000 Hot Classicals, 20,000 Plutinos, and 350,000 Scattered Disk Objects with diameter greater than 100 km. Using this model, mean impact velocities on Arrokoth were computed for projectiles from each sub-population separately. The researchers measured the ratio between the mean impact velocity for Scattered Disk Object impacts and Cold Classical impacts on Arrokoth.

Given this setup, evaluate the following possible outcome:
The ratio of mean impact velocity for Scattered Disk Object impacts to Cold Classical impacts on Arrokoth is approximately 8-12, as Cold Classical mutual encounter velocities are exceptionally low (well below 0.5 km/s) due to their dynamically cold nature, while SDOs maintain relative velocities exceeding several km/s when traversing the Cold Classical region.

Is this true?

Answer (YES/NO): NO